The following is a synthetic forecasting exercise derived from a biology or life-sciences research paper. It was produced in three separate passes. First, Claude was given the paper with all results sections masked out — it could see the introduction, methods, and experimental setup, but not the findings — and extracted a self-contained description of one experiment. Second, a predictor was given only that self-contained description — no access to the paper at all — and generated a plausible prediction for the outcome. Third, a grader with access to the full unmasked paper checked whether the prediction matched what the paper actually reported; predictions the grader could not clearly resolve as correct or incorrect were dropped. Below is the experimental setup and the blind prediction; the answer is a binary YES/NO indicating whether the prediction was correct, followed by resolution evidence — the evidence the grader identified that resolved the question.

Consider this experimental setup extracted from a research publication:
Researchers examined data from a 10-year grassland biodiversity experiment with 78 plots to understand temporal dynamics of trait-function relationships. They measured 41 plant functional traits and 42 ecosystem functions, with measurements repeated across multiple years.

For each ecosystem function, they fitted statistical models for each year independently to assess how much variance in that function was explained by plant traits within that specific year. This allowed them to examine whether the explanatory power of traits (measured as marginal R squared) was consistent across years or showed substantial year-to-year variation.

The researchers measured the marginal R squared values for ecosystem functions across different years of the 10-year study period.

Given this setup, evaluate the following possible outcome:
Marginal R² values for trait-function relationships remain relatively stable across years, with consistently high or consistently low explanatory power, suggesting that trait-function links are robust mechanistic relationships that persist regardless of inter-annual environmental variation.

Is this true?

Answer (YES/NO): NO